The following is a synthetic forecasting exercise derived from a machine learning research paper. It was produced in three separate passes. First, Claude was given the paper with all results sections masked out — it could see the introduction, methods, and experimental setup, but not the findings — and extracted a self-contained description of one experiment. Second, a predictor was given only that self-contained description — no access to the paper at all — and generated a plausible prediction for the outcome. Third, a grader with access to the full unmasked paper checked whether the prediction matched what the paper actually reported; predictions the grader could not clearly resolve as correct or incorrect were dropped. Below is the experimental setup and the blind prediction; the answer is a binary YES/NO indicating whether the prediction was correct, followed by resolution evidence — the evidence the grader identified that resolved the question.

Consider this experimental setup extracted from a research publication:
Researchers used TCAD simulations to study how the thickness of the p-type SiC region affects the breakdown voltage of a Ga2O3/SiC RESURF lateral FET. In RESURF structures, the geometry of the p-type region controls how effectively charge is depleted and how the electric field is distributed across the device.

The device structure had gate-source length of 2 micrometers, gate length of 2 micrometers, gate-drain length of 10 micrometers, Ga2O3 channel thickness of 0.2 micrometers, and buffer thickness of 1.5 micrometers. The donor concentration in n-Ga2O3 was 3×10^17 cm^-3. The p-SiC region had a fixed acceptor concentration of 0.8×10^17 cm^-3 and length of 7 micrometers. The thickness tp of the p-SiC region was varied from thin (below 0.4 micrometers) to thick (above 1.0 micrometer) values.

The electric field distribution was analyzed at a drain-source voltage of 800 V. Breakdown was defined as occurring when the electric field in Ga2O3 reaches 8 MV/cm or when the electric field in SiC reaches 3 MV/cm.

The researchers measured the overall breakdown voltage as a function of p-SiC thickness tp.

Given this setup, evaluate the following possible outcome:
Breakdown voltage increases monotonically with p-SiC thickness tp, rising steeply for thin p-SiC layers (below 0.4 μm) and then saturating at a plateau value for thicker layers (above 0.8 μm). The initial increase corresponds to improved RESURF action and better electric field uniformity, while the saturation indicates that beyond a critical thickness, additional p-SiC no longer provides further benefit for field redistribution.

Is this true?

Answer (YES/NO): NO